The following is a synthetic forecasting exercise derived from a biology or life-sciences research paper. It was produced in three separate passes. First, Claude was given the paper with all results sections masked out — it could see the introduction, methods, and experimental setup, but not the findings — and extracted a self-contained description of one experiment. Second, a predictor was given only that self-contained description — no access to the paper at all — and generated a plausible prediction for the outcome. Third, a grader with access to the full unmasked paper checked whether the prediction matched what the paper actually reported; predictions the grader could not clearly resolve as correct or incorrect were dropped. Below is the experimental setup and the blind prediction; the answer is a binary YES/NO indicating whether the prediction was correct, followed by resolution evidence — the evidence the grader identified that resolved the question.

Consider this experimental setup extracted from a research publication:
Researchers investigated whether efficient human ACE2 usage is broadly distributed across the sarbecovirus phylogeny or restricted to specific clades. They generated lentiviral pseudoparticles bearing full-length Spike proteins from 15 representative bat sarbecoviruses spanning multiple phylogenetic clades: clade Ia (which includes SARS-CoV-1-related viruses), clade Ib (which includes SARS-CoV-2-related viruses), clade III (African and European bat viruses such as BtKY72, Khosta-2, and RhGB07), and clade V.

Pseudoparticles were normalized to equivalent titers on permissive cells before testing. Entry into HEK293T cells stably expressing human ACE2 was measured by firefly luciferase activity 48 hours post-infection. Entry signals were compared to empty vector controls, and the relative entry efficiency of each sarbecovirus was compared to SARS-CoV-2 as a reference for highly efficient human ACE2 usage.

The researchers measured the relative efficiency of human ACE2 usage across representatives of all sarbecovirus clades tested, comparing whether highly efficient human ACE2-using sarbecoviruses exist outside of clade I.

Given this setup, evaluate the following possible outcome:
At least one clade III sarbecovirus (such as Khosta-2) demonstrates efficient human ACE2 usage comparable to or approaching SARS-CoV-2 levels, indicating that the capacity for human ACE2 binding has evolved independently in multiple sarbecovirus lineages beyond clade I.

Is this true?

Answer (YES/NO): NO